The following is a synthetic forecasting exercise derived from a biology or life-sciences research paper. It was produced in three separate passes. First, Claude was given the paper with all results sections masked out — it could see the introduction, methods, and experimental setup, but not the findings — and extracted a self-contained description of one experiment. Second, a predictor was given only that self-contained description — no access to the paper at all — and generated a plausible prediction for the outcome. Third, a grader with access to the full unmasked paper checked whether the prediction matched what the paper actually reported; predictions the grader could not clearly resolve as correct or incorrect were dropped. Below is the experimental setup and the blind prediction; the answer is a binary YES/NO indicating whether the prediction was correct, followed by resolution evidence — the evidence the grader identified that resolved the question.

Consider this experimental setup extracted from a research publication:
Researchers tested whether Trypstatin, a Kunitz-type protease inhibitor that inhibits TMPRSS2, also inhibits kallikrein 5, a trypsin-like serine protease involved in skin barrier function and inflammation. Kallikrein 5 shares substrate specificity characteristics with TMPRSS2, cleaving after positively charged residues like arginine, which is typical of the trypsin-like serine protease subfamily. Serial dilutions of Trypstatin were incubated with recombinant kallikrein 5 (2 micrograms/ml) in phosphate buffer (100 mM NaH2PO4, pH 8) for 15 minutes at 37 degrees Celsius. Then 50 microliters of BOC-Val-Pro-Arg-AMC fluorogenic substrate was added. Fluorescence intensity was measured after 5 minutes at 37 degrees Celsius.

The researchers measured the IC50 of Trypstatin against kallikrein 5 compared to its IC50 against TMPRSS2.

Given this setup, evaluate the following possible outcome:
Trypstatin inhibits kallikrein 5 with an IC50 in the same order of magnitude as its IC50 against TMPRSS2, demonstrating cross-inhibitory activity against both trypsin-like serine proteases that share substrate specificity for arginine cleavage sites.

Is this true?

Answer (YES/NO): NO